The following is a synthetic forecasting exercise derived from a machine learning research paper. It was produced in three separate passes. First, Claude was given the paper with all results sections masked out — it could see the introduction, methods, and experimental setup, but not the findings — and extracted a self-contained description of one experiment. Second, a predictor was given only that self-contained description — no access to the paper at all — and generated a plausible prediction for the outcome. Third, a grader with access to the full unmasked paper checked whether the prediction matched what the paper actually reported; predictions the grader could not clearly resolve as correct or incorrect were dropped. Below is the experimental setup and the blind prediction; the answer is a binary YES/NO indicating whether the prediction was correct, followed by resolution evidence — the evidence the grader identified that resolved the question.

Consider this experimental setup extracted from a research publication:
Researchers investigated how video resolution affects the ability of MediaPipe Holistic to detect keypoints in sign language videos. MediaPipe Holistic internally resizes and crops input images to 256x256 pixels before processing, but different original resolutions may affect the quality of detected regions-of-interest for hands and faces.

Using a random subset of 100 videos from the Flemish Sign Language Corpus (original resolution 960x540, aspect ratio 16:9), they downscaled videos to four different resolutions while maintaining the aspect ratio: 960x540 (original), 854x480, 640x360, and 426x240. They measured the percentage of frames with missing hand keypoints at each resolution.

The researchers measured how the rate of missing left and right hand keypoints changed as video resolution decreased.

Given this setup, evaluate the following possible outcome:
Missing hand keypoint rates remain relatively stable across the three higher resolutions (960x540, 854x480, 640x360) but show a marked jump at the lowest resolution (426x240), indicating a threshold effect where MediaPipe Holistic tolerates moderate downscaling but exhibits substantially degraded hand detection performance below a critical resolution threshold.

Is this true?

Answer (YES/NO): NO